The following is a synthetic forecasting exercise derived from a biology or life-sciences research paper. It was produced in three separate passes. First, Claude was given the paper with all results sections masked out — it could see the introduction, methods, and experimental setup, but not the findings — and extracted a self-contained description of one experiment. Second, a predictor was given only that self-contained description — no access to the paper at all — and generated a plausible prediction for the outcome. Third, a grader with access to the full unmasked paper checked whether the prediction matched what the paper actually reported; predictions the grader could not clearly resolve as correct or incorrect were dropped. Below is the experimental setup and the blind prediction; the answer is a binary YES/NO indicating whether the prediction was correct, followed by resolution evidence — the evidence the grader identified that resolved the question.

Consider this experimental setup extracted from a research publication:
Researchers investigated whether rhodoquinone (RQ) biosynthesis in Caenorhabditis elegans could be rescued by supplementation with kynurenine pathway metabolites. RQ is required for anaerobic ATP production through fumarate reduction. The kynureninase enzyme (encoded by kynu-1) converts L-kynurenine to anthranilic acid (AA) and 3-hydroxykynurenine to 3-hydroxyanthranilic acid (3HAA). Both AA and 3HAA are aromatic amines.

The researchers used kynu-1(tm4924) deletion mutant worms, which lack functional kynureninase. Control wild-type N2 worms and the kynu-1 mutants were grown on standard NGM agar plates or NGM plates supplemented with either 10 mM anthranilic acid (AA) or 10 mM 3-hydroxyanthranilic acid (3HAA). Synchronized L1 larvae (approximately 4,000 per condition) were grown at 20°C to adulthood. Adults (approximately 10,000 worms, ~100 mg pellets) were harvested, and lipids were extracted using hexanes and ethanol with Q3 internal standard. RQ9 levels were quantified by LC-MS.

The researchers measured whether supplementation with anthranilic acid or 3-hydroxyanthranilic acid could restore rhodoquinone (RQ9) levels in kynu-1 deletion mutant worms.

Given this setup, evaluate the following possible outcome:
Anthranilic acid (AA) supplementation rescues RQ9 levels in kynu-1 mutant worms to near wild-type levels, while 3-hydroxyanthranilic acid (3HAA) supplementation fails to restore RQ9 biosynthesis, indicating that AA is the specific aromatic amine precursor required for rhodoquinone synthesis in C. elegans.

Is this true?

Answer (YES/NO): NO